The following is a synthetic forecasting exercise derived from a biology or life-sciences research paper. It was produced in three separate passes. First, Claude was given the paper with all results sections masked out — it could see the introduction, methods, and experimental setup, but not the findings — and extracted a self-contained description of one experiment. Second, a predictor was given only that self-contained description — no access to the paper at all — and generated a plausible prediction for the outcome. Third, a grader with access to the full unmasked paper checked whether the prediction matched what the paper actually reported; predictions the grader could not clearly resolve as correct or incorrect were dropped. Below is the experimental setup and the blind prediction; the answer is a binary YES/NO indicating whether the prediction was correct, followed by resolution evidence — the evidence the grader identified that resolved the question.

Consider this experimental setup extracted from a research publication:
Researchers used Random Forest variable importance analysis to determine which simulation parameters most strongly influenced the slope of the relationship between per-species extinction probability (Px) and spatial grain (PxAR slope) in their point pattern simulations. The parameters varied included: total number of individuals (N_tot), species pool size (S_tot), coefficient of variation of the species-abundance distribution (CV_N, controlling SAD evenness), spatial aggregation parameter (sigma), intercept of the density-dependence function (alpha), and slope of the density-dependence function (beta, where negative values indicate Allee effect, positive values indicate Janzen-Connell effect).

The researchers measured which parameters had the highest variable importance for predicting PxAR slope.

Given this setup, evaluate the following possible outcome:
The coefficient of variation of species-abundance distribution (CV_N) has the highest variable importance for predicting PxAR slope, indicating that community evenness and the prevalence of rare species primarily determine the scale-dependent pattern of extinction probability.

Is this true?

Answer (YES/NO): NO